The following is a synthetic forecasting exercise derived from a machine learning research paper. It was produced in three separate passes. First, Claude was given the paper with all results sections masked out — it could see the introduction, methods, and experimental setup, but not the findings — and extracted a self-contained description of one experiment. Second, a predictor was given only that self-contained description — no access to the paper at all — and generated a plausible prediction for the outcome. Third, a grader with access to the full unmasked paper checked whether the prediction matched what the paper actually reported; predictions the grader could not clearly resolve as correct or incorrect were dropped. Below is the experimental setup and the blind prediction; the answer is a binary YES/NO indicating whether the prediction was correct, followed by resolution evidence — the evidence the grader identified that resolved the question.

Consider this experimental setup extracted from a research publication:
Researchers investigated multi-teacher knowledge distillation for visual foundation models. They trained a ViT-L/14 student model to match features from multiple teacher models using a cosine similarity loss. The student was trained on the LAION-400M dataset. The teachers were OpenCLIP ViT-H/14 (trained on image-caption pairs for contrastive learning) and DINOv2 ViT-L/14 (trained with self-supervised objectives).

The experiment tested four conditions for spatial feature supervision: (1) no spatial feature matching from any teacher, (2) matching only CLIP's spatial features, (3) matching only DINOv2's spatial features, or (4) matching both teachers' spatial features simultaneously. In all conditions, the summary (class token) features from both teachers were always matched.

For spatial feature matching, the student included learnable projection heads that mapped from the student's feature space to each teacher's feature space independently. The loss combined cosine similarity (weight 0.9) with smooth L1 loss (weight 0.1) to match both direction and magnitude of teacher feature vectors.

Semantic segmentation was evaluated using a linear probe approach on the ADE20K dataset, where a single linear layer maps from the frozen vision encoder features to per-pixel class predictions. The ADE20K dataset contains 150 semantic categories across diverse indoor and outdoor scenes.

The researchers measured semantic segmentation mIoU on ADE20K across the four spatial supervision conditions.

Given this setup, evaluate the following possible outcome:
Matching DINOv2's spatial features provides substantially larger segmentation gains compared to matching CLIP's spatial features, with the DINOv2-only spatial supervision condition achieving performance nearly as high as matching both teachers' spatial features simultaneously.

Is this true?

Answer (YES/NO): YES